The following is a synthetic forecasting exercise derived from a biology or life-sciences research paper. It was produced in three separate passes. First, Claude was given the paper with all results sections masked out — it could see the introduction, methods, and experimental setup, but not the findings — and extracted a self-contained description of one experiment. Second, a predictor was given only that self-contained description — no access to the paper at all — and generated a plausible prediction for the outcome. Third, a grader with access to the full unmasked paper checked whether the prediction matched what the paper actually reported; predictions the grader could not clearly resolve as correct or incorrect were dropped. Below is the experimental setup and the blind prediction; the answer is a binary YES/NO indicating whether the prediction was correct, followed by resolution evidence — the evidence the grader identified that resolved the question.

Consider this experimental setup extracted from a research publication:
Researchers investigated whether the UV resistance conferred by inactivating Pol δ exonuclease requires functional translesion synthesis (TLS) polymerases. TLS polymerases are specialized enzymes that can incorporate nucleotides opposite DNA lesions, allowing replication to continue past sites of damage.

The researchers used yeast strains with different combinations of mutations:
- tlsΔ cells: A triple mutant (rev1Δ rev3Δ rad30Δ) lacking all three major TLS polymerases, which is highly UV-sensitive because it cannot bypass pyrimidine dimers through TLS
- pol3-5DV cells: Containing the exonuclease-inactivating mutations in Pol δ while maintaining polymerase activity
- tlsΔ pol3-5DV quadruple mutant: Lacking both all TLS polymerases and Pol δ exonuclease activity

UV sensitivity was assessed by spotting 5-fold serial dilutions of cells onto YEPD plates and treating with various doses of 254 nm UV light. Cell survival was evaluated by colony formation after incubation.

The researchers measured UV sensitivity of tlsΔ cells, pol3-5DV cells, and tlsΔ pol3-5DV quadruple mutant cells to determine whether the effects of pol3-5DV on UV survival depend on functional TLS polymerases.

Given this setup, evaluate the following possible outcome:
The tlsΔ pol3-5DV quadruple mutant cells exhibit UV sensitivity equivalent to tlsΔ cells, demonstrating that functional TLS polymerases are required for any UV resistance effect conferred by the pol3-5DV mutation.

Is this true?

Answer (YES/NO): YES